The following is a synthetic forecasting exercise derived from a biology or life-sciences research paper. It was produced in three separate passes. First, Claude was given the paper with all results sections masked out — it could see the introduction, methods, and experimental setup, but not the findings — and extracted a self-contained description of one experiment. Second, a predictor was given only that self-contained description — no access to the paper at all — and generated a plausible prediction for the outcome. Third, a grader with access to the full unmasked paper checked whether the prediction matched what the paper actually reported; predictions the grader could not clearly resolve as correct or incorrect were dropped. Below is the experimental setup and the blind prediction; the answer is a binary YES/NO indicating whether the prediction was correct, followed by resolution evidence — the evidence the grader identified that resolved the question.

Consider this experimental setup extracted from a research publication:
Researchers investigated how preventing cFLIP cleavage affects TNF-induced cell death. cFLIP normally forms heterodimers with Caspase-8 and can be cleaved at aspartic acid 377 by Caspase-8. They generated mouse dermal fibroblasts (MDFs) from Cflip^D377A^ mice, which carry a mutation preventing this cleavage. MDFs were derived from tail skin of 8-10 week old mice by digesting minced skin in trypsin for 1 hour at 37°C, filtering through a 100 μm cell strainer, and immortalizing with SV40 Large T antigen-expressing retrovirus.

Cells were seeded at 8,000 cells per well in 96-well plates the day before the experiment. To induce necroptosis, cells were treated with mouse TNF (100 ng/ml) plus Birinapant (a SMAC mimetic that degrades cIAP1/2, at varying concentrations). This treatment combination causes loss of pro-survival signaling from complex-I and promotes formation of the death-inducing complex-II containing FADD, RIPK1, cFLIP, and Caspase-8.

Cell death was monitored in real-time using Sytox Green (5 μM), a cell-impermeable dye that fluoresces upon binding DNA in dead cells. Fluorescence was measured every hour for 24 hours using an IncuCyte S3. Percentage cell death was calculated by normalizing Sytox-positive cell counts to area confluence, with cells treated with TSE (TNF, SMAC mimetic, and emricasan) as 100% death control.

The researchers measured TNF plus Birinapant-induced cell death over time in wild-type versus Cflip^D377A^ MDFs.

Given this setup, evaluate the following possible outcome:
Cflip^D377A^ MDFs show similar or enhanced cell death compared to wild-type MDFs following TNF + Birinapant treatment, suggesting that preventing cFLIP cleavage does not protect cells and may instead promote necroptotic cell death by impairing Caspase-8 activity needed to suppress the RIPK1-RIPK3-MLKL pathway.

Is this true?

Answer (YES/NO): YES